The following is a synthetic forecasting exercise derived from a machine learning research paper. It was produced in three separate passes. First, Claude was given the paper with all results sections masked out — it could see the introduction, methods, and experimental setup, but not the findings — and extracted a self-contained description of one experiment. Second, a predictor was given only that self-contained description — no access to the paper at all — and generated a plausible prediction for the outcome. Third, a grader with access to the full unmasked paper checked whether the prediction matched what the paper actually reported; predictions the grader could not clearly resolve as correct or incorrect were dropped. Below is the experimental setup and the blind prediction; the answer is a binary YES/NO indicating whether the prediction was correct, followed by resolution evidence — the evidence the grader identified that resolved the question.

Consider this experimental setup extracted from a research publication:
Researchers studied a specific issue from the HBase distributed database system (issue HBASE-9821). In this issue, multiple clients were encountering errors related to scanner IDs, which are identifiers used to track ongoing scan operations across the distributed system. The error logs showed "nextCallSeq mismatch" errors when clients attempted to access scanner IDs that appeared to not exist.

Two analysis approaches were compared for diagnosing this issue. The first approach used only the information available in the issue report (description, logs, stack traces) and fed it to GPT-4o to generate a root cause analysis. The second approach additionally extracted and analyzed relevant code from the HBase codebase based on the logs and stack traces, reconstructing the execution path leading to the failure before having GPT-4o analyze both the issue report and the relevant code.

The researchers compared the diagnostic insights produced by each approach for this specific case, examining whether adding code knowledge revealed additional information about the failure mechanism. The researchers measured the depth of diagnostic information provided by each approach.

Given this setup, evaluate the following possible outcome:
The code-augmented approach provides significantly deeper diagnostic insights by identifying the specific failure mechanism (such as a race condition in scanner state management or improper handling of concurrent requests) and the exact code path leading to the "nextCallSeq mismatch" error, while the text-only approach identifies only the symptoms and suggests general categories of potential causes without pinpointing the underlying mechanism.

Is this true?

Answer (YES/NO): YES